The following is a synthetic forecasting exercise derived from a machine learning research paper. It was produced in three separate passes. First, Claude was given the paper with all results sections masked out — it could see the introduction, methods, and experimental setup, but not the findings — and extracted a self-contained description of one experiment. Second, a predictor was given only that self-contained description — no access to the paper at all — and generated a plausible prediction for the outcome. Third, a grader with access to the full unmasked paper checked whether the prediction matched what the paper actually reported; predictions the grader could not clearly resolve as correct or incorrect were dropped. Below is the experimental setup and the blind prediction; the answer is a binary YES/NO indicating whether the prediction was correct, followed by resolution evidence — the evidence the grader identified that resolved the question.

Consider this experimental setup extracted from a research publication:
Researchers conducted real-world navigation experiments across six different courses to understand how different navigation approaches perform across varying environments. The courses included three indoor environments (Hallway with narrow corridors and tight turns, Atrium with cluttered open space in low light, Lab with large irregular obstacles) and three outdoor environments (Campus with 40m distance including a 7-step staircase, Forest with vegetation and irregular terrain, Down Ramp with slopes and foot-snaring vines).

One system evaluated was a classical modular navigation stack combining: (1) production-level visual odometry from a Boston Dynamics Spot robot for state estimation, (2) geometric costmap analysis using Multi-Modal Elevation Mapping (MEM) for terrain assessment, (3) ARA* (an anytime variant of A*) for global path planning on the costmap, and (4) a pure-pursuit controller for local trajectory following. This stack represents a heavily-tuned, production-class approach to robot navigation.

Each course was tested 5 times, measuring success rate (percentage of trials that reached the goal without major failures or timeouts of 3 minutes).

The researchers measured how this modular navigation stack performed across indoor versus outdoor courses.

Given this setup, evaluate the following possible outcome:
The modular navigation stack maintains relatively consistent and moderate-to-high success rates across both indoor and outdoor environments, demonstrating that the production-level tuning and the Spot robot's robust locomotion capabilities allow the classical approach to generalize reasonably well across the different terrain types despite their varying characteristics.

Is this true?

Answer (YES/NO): NO